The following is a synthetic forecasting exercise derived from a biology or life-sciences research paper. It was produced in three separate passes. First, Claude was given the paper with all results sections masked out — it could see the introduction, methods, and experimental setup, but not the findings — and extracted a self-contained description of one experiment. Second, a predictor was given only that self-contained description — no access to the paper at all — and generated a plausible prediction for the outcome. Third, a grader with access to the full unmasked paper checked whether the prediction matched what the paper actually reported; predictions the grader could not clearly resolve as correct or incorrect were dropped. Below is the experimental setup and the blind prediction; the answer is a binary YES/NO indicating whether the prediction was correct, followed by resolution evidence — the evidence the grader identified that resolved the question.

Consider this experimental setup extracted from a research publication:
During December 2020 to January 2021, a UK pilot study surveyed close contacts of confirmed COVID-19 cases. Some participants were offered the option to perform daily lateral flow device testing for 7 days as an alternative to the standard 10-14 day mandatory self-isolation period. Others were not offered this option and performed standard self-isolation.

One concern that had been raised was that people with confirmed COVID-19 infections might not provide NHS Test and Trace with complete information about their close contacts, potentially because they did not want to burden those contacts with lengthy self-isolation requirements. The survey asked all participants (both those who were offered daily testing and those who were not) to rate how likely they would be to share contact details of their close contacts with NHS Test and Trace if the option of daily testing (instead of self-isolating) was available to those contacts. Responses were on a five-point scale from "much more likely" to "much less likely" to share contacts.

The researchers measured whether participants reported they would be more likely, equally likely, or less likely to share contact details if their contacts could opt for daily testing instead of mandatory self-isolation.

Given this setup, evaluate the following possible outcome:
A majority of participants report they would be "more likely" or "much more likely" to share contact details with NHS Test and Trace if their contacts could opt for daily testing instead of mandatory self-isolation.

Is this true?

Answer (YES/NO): YES